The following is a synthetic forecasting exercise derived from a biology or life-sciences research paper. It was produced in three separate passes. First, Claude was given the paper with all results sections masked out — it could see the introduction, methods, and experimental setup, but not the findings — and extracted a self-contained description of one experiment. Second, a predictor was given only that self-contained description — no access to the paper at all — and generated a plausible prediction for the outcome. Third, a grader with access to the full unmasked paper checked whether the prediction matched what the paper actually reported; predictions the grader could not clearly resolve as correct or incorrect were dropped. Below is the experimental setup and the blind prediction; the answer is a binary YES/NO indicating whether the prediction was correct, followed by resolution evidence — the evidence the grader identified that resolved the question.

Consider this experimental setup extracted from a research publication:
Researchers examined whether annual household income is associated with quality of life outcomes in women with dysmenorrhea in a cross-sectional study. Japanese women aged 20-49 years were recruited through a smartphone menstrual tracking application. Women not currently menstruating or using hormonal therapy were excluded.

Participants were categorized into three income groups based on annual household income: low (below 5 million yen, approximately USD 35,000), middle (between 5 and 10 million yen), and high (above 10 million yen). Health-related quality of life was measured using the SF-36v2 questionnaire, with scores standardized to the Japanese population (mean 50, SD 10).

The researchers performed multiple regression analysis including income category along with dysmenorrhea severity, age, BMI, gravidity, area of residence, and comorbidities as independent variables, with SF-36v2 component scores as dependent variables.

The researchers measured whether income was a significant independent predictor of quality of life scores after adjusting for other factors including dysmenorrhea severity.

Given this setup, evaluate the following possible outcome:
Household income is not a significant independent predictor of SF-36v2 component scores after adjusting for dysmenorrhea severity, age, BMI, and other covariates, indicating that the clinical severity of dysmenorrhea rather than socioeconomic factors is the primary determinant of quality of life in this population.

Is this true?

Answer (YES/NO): NO